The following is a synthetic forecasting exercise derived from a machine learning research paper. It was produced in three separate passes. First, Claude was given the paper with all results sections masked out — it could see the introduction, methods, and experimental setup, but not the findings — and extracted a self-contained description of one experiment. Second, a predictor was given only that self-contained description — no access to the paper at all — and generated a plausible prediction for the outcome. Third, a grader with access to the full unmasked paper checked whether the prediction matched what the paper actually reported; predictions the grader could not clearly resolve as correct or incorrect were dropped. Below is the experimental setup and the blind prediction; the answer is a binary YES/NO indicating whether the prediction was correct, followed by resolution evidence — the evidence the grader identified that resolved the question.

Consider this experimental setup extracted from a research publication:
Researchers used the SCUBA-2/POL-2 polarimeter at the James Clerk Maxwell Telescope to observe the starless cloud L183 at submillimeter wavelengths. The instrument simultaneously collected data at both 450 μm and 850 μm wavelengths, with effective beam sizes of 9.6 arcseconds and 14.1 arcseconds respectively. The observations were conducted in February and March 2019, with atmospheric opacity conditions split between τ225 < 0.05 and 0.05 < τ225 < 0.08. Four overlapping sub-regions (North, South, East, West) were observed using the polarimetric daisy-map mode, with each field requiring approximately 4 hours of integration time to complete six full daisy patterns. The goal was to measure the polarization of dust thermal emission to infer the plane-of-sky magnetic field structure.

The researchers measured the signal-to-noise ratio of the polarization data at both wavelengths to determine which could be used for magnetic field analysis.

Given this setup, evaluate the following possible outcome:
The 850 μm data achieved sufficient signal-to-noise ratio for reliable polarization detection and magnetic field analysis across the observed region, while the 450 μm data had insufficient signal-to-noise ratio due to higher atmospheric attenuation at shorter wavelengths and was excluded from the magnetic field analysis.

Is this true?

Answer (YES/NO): NO